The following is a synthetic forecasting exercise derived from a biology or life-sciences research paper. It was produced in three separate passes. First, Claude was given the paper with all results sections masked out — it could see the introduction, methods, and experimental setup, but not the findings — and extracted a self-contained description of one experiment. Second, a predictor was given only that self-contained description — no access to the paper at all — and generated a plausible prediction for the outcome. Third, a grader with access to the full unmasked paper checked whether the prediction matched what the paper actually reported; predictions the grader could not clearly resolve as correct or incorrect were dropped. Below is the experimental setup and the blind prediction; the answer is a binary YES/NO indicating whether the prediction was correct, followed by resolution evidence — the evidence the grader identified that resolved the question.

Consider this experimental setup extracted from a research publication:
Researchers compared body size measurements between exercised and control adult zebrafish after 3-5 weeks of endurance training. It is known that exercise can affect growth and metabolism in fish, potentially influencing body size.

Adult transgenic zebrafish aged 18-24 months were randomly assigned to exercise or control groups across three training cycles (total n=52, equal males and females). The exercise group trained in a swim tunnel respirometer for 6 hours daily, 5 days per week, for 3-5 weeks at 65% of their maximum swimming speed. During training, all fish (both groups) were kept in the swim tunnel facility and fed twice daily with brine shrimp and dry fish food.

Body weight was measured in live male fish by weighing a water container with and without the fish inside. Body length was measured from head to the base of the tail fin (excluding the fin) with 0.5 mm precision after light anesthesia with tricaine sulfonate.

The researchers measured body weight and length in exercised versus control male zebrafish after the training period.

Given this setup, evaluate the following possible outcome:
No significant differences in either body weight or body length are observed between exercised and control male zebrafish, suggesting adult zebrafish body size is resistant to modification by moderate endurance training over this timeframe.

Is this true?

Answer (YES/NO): NO